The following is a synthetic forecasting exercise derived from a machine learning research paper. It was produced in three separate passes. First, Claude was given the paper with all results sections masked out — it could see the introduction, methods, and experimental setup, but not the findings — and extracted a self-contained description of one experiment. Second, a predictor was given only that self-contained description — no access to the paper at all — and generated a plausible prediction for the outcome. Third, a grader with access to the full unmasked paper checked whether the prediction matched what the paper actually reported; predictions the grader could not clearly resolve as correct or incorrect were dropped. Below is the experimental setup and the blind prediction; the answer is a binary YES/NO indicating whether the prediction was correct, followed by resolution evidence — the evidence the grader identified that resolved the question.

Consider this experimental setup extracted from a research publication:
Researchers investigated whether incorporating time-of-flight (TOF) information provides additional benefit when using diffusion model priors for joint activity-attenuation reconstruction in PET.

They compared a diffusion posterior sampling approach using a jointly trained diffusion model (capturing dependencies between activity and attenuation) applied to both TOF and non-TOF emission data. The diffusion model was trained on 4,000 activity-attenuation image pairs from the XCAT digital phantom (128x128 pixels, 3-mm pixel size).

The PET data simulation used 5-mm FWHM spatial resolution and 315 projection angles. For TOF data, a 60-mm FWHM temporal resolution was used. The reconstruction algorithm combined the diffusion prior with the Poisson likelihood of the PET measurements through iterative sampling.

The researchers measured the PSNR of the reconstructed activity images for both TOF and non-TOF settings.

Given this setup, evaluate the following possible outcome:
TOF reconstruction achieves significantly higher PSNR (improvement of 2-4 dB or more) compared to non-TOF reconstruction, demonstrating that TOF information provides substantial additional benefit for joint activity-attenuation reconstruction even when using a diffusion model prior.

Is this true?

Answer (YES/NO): NO